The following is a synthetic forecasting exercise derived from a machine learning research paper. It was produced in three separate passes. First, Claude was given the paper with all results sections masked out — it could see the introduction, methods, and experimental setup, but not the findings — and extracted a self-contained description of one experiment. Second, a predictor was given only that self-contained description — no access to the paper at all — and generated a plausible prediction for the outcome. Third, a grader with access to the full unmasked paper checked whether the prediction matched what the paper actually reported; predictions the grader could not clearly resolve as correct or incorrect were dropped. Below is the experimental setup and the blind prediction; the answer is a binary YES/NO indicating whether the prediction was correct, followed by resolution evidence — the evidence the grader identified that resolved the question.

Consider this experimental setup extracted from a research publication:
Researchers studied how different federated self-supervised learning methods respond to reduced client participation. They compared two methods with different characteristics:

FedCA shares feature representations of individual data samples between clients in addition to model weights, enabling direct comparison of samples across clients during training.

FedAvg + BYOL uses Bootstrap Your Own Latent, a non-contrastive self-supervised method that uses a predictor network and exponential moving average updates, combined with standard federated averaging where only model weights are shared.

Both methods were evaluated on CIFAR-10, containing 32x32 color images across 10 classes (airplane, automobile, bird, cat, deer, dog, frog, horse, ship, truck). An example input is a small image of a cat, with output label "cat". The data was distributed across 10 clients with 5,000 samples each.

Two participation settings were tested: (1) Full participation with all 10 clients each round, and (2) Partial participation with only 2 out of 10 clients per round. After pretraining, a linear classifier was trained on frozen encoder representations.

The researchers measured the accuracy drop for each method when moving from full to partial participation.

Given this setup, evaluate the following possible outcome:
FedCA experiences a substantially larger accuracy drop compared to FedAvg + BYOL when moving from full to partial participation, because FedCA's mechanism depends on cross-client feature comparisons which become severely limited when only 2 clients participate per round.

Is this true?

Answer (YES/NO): NO